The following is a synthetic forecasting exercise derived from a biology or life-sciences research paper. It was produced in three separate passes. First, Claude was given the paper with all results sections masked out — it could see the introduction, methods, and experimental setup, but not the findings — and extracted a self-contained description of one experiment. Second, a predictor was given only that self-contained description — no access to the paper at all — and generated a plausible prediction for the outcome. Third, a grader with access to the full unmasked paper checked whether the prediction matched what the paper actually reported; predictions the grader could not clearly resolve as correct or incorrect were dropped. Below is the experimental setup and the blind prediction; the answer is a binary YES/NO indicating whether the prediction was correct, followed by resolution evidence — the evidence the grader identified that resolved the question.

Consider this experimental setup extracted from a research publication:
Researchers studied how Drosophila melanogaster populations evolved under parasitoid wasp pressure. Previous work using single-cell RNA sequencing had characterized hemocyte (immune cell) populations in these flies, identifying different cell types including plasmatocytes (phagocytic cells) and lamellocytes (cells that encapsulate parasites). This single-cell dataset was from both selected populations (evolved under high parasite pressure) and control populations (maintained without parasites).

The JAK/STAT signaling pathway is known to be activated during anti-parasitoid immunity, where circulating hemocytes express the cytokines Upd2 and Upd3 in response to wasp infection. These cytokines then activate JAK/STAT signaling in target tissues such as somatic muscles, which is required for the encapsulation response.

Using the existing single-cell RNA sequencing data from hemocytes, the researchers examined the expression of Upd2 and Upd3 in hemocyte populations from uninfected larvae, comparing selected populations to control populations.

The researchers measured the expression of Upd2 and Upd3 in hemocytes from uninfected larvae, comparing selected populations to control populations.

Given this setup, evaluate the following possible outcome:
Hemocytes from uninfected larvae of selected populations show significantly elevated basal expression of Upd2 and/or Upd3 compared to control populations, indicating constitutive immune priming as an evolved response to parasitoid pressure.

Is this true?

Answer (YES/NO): YES